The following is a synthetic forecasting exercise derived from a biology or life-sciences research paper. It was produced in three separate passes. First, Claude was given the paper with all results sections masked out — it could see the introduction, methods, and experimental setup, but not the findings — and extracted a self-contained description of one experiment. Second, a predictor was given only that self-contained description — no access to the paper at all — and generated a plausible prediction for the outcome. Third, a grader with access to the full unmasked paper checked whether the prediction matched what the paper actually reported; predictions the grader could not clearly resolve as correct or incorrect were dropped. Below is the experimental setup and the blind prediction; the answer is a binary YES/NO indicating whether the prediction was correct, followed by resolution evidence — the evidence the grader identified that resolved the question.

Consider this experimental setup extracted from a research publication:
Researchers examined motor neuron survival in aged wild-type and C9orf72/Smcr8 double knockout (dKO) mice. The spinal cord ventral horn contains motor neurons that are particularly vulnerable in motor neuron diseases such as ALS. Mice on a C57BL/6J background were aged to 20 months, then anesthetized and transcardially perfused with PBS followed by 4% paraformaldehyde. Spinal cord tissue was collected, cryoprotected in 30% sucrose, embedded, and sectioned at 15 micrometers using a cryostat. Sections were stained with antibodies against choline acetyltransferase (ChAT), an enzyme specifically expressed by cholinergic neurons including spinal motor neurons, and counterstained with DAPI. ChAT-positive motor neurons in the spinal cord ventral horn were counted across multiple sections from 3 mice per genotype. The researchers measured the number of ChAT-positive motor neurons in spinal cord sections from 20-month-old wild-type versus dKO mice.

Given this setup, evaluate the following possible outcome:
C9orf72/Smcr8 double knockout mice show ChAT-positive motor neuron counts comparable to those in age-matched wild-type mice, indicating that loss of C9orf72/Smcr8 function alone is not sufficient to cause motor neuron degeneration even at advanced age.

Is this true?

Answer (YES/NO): NO